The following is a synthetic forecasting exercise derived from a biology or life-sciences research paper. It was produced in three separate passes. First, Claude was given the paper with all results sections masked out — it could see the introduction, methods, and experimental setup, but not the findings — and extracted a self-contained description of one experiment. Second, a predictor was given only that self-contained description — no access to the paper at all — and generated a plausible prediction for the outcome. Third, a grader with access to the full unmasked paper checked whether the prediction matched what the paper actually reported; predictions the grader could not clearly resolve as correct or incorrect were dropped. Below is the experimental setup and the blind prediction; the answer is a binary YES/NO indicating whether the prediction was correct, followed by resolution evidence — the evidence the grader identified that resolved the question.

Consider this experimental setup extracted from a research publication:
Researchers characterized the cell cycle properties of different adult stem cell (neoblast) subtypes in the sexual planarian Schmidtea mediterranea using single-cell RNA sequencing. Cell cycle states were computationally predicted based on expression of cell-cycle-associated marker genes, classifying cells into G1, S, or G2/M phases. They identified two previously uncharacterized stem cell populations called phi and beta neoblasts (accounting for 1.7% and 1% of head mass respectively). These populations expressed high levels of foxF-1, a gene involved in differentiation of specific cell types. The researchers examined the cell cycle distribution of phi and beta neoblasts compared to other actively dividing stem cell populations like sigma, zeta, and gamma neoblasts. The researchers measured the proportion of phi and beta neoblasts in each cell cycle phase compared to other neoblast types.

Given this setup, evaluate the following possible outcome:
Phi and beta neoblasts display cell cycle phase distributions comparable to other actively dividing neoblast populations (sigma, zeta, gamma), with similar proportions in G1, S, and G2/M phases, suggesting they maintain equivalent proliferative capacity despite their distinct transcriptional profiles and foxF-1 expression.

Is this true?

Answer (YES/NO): NO